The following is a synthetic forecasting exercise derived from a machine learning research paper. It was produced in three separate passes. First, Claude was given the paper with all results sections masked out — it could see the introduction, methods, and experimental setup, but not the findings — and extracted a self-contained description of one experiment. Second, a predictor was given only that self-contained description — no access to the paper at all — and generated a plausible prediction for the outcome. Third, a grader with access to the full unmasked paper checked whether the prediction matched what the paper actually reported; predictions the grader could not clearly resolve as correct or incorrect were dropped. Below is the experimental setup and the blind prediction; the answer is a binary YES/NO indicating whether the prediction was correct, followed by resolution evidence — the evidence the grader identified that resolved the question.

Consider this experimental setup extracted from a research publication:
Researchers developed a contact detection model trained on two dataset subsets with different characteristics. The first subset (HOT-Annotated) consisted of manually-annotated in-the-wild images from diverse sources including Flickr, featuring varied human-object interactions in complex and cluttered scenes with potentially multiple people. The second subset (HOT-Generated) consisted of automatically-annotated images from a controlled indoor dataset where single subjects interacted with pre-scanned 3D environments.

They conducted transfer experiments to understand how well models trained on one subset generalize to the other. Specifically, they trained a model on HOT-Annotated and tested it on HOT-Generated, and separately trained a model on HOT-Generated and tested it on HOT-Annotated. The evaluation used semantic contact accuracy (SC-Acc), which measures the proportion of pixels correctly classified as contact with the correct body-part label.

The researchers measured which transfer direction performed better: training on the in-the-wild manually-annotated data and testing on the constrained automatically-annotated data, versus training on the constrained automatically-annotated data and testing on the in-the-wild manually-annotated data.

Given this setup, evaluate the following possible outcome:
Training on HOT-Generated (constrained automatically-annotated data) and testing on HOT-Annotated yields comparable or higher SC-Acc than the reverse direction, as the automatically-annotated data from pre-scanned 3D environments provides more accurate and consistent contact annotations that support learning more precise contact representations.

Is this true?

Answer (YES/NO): NO